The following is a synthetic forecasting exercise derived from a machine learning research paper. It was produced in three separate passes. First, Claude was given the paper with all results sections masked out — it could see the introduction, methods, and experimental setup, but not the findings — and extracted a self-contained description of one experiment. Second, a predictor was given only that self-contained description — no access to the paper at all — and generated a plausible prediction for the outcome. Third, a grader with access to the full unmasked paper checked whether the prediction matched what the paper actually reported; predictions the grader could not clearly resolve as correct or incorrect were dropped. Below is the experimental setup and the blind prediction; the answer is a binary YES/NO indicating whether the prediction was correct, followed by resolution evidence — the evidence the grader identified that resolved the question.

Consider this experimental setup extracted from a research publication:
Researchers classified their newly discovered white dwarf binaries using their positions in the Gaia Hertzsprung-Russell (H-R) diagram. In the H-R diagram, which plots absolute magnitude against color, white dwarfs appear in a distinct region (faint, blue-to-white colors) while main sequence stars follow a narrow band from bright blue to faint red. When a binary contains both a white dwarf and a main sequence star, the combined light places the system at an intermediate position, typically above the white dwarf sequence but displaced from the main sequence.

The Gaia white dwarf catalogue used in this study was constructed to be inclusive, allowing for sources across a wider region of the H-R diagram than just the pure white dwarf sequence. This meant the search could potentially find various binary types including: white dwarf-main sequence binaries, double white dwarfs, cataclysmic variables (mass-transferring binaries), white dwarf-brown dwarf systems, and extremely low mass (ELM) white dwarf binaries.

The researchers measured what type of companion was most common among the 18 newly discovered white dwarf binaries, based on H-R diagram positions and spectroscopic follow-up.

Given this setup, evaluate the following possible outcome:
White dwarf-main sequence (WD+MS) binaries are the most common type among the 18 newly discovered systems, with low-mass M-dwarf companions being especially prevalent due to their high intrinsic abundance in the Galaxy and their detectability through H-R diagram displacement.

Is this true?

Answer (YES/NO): NO